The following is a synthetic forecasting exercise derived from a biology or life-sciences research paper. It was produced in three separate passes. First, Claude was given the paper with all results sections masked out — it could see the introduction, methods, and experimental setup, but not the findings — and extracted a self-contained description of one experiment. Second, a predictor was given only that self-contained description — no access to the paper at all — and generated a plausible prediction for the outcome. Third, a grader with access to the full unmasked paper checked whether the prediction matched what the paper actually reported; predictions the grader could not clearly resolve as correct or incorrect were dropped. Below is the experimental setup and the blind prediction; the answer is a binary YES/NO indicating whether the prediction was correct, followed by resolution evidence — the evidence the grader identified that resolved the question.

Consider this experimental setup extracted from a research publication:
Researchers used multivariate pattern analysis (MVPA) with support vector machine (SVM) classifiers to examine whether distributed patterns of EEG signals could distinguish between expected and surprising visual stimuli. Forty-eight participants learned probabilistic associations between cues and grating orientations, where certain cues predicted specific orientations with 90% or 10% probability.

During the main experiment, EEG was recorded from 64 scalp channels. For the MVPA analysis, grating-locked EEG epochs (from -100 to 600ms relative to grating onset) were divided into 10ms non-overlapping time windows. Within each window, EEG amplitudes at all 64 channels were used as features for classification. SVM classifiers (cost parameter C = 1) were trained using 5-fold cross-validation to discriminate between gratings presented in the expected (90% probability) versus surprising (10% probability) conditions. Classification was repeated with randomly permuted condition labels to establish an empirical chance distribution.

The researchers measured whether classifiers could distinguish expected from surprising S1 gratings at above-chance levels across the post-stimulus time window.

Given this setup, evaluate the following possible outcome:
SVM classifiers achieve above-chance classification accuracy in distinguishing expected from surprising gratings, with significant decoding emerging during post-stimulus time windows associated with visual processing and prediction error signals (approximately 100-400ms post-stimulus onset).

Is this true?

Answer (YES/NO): NO